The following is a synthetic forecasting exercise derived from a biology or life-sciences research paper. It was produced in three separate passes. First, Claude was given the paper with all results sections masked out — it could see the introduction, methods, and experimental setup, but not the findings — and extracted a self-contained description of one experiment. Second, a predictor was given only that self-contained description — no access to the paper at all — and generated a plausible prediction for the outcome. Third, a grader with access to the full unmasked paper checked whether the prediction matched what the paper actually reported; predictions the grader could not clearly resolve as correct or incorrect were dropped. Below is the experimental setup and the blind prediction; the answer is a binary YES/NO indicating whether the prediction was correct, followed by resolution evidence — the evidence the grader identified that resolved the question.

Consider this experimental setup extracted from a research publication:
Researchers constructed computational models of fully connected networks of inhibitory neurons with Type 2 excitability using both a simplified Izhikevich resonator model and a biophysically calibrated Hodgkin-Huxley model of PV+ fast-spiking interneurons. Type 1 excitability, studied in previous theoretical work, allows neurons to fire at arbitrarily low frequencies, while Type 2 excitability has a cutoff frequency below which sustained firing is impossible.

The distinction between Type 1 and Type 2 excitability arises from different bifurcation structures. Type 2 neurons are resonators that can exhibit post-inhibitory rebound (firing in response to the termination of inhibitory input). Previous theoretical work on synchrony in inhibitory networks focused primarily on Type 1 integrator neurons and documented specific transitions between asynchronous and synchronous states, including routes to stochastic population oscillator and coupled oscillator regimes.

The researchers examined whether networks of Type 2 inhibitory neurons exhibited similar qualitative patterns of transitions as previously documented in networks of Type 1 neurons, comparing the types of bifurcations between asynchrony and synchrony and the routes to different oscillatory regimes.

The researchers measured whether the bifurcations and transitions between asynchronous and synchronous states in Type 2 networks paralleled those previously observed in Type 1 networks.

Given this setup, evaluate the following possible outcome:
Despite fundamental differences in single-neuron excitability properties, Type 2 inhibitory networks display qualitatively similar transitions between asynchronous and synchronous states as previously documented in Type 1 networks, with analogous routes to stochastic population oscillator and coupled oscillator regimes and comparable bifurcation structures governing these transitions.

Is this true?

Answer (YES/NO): YES